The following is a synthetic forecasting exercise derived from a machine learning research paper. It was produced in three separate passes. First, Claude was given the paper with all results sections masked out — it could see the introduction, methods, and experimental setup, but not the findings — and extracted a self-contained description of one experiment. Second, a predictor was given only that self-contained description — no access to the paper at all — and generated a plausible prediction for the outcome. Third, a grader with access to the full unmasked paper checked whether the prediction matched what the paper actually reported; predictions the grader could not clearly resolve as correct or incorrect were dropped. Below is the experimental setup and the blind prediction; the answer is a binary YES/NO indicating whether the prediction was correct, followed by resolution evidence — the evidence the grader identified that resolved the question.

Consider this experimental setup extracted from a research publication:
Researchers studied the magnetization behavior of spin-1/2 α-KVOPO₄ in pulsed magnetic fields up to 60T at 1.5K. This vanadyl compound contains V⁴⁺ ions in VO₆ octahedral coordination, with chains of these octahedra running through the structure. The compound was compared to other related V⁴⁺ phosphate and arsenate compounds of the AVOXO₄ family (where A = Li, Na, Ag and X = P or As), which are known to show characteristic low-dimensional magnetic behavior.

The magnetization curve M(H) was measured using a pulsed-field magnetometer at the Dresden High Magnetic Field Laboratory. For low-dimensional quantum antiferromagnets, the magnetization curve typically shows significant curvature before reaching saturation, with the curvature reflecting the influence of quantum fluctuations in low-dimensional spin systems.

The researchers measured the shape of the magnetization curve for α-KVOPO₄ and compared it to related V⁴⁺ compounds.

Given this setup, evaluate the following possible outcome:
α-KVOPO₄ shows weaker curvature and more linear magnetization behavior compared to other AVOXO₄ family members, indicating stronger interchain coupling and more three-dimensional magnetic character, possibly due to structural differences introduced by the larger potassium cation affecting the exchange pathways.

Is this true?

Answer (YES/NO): NO